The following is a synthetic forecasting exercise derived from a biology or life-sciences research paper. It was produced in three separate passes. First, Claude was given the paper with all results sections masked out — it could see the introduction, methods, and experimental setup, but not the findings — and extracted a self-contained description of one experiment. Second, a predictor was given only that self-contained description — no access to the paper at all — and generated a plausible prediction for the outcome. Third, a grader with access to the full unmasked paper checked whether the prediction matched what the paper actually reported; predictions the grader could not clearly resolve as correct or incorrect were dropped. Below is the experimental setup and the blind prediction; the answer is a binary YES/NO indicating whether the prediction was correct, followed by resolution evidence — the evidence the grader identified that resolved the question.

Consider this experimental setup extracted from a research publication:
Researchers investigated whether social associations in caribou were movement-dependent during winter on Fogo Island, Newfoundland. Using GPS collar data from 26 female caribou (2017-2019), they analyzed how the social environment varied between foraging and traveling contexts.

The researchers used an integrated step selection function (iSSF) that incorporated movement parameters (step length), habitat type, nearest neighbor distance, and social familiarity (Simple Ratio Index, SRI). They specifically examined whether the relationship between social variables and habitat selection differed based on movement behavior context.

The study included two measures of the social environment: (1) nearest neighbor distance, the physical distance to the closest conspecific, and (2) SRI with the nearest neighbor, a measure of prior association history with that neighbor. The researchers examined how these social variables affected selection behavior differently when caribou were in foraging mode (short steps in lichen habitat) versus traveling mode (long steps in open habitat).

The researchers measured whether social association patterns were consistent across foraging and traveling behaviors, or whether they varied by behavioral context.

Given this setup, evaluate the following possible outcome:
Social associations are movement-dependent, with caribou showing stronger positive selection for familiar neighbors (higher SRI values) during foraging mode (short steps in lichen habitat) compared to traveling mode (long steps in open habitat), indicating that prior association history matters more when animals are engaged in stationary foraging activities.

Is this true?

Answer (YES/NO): YES